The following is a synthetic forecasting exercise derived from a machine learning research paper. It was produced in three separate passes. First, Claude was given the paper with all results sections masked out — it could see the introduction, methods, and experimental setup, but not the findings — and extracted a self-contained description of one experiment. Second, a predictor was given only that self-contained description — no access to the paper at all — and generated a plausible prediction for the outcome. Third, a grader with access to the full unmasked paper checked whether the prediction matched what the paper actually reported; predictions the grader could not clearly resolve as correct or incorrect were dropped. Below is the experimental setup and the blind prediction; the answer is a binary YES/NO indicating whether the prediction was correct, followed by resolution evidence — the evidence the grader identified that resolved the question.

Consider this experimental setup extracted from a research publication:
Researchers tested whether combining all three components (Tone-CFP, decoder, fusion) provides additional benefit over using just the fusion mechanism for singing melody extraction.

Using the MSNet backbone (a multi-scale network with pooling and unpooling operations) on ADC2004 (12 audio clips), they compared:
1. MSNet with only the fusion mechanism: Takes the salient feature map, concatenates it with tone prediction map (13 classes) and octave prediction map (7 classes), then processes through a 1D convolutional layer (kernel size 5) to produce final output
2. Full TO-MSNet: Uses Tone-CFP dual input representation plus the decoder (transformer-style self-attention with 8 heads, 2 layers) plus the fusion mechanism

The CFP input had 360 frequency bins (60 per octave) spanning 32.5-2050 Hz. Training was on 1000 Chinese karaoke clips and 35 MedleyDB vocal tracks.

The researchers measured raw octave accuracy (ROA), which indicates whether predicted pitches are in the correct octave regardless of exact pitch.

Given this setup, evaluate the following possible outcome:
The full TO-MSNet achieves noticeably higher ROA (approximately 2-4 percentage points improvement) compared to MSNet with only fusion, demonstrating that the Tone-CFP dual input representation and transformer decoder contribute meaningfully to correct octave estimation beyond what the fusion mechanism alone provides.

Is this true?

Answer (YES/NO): NO